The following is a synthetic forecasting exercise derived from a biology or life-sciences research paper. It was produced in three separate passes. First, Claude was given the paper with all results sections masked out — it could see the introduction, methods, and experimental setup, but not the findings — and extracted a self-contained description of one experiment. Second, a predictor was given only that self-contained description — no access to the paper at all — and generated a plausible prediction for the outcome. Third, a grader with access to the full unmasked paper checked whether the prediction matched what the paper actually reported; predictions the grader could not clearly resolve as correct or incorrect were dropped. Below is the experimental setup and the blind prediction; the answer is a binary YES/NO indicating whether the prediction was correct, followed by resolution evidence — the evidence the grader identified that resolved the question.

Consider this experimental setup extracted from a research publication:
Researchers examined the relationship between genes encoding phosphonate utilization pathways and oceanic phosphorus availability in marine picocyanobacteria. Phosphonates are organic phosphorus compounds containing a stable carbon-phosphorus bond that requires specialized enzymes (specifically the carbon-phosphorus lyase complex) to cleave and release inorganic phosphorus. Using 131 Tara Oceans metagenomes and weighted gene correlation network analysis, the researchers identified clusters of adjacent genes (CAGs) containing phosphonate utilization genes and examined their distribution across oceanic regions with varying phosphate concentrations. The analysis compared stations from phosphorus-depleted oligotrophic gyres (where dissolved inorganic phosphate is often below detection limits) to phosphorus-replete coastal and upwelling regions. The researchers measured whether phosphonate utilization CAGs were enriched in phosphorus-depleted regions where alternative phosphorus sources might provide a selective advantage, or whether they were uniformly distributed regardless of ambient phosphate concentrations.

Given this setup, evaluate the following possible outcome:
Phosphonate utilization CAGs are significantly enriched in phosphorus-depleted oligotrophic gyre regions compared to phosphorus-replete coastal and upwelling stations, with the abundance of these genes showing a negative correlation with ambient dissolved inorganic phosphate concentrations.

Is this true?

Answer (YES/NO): YES